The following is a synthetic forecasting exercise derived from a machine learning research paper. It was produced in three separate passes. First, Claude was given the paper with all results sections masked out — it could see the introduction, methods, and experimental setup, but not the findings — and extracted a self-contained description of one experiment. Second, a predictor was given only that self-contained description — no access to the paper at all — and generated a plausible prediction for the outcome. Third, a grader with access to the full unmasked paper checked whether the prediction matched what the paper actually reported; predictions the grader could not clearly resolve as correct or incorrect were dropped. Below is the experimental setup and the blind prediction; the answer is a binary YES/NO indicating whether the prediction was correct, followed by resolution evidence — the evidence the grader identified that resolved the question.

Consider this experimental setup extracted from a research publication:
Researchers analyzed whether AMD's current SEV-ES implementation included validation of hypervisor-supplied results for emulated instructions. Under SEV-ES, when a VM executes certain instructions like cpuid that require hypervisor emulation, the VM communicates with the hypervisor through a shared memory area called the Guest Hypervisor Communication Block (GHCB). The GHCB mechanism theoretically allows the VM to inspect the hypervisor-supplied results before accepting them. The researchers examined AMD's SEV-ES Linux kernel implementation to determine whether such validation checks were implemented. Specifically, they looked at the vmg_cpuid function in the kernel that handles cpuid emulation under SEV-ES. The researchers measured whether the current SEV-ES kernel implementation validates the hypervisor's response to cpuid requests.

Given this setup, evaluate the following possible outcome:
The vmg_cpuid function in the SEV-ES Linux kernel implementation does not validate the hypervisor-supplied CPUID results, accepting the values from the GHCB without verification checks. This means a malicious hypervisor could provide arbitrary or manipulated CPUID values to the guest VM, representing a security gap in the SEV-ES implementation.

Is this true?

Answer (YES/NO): YES